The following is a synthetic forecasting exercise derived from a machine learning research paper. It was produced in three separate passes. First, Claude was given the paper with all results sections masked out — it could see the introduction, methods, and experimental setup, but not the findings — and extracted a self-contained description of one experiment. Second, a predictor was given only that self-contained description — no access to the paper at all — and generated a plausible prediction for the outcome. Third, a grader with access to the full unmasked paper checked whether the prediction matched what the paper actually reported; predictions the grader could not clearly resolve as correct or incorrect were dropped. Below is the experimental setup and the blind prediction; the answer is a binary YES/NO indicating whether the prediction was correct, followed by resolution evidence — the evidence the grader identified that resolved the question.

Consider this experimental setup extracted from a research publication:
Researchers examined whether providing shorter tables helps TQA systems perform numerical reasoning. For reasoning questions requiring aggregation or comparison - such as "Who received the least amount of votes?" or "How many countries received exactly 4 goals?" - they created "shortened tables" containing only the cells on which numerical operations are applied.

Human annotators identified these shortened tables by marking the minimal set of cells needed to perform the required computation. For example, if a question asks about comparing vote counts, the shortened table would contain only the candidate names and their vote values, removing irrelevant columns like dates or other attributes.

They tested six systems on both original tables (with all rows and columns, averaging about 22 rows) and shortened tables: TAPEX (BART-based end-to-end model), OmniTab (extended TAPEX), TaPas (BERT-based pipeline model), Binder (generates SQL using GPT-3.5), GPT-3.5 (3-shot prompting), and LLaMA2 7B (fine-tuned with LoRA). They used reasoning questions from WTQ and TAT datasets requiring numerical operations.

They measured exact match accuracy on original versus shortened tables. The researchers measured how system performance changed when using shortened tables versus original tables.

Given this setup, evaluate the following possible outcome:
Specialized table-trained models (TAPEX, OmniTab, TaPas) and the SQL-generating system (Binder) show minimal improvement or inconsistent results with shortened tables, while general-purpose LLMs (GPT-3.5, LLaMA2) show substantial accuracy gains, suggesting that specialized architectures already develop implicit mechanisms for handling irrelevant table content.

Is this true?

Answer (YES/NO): NO